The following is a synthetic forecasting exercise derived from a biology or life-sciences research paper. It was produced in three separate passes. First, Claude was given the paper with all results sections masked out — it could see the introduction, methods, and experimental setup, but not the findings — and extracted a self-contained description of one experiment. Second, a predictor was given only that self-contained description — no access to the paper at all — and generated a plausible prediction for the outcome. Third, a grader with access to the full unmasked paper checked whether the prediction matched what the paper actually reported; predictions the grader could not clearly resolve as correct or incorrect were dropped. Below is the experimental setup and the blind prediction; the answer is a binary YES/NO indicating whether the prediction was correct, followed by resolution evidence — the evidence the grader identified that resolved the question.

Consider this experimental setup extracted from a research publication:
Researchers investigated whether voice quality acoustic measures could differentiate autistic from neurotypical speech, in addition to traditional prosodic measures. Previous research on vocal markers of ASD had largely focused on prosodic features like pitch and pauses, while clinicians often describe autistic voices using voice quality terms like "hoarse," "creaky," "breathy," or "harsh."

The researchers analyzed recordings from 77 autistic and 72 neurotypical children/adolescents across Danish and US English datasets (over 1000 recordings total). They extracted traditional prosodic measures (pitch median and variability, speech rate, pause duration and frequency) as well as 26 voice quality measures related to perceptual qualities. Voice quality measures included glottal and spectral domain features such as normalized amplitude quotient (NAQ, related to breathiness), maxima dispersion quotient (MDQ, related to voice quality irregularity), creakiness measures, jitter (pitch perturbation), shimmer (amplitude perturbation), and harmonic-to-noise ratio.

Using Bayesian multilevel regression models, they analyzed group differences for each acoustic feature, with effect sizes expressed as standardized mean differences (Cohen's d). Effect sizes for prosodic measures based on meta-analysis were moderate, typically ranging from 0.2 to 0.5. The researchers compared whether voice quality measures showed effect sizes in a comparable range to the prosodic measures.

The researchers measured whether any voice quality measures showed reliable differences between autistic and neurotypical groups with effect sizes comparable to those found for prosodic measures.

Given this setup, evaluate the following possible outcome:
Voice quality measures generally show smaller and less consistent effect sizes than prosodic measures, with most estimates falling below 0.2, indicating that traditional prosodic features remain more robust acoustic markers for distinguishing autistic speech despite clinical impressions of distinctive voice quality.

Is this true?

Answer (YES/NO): NO